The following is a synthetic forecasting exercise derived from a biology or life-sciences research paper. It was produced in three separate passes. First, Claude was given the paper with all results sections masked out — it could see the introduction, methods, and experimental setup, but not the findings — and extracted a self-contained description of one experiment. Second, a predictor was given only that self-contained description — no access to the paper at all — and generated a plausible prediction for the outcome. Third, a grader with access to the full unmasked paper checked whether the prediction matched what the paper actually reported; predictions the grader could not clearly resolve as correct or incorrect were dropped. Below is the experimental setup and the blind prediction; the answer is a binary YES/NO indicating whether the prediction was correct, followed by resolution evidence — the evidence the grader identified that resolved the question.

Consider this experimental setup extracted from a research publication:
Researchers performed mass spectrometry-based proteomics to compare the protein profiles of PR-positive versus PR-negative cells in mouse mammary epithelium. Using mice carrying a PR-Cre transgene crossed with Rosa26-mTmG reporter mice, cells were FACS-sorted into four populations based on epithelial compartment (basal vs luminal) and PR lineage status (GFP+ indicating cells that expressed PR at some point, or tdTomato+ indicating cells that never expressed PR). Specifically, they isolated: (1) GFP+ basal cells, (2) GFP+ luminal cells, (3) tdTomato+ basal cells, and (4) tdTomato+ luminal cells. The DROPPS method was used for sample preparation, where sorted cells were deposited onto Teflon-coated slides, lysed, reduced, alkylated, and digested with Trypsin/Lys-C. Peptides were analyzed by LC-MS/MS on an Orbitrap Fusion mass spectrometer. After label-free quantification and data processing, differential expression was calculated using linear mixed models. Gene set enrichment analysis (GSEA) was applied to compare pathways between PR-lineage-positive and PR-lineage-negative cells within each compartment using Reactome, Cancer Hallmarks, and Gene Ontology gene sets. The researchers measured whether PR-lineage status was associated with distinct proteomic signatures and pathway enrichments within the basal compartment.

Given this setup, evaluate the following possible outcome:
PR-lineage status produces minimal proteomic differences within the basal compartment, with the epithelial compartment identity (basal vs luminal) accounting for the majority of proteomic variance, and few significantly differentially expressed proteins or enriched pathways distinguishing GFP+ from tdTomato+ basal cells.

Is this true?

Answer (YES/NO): NO